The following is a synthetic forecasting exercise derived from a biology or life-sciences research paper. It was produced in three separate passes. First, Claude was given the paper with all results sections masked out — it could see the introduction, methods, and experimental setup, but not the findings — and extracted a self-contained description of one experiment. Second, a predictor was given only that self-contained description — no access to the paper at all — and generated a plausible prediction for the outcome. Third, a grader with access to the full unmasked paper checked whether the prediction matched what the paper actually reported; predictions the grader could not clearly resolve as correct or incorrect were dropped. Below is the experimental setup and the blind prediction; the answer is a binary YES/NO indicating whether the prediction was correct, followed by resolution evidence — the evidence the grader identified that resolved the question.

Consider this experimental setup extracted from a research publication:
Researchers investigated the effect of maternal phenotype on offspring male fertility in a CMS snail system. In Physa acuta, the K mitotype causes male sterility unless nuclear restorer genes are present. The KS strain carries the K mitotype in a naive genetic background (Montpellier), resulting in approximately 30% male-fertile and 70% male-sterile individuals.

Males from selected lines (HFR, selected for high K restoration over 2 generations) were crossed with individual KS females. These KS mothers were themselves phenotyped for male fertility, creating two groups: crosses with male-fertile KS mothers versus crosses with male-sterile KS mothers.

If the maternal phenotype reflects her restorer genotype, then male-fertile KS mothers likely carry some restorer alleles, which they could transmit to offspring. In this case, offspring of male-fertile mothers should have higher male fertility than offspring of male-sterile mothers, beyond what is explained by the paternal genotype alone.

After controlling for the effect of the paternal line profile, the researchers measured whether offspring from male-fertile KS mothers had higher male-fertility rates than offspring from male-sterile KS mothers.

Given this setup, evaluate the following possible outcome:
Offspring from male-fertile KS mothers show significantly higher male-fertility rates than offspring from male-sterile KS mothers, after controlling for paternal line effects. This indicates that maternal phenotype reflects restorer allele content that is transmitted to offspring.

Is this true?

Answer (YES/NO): YES